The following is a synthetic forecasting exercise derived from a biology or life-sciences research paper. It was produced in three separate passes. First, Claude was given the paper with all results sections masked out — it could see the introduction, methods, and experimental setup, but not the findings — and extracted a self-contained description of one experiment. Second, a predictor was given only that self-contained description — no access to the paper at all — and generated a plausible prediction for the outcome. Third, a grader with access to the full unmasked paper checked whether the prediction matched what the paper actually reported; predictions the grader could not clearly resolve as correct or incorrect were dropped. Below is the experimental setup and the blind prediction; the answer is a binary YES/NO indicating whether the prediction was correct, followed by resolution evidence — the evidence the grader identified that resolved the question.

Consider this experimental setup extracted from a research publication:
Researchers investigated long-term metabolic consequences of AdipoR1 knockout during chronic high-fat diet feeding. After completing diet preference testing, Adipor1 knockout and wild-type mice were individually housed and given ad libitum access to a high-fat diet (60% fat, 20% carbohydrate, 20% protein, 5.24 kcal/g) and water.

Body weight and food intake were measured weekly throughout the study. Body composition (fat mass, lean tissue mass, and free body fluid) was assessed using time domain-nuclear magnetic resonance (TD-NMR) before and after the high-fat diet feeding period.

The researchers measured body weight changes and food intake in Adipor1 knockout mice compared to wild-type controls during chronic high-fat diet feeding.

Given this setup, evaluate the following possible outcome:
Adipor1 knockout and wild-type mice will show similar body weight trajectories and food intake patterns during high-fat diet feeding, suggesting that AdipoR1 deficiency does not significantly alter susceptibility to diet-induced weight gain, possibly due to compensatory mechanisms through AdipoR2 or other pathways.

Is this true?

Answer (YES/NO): NO